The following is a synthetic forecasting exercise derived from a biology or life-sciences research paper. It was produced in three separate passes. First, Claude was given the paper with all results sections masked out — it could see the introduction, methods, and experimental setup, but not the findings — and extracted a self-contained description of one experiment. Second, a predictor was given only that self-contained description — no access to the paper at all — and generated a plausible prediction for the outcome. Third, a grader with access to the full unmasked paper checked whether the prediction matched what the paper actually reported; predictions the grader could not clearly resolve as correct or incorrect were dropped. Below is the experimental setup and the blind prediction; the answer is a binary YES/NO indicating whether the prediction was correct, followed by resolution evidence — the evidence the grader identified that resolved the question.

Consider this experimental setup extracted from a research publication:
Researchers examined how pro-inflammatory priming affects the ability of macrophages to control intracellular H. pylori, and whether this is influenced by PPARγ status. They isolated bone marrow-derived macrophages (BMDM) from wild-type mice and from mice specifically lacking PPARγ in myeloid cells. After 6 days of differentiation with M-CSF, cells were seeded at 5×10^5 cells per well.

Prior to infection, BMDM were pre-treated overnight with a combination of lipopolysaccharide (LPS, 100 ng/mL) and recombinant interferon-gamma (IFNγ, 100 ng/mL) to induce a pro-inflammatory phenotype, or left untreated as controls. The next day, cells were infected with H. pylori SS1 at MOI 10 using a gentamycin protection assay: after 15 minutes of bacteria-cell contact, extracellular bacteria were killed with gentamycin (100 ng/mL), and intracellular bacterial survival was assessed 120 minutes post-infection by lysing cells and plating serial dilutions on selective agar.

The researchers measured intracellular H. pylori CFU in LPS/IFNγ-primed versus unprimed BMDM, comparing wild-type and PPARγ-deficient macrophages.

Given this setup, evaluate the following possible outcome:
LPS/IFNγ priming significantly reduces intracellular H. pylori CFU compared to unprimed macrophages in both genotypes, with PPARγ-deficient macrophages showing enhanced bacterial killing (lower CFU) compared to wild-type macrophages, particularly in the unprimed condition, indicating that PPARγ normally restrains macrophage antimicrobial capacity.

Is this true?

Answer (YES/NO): YES